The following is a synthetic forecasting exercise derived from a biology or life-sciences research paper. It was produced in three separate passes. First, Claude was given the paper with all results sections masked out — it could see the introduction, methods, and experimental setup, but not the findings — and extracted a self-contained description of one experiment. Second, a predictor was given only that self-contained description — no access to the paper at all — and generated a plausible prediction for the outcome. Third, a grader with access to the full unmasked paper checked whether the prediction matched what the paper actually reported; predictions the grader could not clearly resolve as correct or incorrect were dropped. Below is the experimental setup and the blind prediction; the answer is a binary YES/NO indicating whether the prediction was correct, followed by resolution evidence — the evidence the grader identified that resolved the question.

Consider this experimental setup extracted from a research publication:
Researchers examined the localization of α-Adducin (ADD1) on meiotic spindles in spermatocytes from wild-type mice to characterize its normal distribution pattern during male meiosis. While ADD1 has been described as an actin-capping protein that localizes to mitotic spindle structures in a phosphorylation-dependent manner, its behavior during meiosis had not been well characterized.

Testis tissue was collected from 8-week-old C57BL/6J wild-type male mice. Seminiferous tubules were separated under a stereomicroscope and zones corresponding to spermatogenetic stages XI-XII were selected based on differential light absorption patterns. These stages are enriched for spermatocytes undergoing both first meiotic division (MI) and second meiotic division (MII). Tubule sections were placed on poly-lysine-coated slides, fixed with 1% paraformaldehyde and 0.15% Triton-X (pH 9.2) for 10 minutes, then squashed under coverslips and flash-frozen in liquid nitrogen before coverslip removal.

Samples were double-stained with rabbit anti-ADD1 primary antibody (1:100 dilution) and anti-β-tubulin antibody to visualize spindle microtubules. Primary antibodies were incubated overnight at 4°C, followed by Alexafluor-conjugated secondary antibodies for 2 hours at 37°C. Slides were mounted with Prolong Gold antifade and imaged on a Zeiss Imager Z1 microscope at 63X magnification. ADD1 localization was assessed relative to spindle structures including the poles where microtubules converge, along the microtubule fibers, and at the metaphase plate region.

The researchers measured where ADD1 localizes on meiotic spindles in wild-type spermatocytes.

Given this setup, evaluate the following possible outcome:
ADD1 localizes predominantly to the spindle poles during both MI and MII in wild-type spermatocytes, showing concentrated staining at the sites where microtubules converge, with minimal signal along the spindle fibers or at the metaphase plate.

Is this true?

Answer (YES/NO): NO